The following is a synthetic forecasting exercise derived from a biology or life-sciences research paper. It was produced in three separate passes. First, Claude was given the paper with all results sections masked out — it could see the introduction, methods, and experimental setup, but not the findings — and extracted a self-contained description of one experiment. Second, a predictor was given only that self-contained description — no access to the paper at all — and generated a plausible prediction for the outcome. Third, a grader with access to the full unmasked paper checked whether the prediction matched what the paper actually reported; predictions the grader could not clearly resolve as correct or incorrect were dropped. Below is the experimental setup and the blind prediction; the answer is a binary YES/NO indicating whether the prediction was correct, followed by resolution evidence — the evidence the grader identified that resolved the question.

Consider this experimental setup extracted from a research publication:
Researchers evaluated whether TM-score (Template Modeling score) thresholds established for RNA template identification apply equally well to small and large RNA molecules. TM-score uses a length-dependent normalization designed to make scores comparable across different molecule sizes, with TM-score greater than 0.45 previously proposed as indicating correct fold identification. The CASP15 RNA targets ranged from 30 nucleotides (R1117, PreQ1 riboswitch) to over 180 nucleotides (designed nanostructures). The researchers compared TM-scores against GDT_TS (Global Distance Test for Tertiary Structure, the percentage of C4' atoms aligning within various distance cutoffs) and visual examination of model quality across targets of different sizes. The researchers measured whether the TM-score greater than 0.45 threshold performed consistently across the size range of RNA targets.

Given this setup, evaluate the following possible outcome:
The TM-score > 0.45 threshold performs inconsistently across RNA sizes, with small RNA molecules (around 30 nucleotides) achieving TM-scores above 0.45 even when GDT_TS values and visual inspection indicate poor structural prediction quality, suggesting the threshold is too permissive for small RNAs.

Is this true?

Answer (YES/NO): NO